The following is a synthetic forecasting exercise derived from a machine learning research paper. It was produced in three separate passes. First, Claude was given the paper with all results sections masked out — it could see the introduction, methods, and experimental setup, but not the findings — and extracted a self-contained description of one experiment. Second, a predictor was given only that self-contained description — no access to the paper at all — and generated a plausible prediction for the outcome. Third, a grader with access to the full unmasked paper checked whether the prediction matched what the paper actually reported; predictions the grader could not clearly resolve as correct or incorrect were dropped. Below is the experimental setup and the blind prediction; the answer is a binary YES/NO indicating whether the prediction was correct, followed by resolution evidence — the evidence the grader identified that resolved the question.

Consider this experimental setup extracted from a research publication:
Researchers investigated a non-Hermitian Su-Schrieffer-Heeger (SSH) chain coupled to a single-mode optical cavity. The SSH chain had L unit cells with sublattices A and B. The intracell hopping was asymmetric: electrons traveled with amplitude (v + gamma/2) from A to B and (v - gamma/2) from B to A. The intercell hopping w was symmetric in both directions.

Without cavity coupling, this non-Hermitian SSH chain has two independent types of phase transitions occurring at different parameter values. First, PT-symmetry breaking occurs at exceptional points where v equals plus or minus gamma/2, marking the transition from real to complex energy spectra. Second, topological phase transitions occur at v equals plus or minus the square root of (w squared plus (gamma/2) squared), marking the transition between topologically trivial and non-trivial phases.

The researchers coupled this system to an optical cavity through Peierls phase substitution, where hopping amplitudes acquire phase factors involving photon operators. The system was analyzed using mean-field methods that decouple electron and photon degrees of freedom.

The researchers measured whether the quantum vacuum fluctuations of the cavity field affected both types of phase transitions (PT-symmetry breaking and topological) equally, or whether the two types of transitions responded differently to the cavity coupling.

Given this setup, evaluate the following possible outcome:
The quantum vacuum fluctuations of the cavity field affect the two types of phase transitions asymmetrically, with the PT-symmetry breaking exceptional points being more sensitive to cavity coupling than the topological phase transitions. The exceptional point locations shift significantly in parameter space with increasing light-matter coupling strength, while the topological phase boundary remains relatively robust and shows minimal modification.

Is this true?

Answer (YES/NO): NO